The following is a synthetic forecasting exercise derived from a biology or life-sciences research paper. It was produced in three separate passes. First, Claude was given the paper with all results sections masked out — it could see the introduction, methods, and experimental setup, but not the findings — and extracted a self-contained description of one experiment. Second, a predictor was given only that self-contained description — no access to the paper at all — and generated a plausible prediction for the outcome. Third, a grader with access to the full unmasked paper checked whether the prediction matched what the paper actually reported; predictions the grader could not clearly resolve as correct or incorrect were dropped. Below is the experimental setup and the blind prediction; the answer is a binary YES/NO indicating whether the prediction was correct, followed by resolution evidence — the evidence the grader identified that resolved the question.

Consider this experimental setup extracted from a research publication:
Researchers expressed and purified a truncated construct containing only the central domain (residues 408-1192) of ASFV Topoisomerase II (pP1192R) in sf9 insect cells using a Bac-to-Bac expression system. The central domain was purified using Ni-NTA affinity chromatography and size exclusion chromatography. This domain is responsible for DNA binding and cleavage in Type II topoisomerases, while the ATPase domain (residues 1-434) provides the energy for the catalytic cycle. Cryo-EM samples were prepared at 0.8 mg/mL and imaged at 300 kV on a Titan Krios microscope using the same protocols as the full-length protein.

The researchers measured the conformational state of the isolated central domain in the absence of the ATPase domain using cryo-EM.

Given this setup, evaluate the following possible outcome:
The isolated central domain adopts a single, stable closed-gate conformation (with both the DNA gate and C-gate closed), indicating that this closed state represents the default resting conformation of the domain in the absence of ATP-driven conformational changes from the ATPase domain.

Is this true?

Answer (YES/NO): NO